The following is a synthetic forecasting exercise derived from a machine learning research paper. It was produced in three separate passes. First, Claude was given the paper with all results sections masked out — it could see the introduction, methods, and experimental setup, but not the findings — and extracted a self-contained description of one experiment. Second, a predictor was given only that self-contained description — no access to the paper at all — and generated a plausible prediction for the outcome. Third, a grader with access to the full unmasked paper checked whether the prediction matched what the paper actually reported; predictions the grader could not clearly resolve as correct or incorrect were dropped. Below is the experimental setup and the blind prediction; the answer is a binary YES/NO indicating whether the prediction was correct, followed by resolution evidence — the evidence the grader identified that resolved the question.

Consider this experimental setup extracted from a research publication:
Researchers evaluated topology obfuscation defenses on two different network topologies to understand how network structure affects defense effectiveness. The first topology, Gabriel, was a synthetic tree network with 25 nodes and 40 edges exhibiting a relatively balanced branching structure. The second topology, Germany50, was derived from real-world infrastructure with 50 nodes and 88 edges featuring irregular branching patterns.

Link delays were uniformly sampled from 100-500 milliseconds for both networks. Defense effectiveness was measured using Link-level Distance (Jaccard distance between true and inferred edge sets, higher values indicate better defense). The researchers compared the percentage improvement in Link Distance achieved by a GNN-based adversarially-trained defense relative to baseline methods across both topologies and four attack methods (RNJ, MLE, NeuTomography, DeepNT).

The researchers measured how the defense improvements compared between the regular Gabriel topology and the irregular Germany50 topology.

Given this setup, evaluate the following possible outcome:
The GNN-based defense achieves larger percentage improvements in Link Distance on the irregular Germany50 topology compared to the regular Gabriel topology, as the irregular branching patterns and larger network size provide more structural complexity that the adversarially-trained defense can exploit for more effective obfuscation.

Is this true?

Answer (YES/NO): NO